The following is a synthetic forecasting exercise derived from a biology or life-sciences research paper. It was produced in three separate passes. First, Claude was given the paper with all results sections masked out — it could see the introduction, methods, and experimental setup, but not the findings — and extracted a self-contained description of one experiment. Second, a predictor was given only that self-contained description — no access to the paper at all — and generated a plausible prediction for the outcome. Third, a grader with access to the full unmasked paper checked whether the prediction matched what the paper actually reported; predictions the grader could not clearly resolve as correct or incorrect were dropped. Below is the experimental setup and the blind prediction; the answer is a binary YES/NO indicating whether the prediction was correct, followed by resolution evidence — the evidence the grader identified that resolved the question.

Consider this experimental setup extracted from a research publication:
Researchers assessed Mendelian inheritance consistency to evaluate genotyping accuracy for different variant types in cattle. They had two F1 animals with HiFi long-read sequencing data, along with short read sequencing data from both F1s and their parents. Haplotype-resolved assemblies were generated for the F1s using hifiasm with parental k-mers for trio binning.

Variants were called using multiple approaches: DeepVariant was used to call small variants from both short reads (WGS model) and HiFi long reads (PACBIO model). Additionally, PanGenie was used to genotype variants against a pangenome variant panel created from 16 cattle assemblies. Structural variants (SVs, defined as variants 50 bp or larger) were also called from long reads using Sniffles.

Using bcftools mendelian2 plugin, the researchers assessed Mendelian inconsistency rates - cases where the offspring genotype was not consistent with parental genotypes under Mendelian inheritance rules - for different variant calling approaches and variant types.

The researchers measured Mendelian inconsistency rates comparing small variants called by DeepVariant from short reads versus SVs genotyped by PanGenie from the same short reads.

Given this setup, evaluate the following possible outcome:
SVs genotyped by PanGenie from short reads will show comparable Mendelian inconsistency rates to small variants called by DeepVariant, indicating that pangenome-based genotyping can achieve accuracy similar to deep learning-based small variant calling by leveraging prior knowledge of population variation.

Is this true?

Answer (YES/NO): NO